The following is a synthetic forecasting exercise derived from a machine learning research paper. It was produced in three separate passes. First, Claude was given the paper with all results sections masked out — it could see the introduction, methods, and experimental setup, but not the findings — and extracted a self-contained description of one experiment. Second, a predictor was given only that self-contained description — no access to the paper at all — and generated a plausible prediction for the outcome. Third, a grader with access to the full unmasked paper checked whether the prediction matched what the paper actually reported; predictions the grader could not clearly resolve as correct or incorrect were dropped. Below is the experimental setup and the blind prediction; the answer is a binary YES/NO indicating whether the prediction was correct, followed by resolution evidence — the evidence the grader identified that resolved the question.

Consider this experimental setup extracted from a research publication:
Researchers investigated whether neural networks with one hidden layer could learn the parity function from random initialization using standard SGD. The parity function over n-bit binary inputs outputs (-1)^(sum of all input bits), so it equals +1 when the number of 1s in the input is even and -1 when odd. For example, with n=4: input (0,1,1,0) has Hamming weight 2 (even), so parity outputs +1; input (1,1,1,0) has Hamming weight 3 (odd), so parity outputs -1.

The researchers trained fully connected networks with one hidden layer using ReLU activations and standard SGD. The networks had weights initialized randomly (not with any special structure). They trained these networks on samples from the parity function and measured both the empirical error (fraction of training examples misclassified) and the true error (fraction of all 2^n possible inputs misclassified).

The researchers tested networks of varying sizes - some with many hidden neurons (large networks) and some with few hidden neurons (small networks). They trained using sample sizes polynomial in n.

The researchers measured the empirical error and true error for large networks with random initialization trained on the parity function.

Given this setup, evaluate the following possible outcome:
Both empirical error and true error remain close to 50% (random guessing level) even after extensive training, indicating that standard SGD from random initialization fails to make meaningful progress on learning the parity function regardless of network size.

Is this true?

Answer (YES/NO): NO